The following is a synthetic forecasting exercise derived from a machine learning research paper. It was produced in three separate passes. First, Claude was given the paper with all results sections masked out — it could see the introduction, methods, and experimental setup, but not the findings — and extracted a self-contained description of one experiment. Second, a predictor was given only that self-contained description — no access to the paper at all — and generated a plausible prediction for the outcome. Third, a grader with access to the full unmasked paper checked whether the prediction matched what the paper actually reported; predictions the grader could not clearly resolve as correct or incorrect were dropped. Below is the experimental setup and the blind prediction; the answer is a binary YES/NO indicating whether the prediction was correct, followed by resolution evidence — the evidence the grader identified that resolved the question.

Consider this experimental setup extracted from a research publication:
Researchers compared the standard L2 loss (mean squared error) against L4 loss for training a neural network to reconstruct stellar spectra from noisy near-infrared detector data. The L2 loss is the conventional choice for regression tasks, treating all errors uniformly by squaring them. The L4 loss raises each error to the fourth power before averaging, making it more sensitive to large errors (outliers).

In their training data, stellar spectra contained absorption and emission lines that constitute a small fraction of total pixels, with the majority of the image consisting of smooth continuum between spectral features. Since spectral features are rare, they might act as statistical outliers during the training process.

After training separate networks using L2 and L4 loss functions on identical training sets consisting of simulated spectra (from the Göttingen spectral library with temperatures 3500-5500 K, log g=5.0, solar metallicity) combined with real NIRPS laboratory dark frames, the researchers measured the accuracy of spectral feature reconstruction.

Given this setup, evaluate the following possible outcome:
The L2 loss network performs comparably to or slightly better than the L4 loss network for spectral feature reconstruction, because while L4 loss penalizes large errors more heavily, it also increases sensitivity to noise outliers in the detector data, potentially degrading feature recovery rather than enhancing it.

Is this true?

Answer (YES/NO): NO